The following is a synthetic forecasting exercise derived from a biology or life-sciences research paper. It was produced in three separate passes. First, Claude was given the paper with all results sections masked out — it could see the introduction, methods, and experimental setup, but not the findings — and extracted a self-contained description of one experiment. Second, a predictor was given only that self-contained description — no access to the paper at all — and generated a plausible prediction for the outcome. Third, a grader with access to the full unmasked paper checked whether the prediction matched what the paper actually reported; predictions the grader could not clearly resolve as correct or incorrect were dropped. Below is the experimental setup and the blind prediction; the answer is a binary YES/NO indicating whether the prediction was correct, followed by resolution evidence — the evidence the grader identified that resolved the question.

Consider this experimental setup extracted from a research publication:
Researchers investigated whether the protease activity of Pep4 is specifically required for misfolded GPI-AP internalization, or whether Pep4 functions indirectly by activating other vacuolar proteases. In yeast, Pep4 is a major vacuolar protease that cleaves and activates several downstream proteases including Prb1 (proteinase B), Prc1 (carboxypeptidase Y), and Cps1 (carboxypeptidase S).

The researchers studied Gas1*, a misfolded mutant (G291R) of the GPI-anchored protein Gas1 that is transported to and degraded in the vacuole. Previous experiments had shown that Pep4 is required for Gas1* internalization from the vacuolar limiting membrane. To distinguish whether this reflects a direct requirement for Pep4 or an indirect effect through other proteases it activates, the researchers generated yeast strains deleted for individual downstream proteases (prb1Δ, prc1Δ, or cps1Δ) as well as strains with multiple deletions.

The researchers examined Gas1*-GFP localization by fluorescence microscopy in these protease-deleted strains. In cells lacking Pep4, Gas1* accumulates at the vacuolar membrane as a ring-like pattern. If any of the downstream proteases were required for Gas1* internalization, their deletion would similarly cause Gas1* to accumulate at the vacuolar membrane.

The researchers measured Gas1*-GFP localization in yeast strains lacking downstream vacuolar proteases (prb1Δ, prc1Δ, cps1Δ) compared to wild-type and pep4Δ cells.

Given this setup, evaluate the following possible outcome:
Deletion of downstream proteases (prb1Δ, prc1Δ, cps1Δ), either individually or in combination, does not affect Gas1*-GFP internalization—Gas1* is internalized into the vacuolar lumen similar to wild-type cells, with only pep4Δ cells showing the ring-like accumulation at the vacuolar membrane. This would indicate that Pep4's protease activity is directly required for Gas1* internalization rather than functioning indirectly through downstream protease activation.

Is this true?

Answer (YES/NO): YES